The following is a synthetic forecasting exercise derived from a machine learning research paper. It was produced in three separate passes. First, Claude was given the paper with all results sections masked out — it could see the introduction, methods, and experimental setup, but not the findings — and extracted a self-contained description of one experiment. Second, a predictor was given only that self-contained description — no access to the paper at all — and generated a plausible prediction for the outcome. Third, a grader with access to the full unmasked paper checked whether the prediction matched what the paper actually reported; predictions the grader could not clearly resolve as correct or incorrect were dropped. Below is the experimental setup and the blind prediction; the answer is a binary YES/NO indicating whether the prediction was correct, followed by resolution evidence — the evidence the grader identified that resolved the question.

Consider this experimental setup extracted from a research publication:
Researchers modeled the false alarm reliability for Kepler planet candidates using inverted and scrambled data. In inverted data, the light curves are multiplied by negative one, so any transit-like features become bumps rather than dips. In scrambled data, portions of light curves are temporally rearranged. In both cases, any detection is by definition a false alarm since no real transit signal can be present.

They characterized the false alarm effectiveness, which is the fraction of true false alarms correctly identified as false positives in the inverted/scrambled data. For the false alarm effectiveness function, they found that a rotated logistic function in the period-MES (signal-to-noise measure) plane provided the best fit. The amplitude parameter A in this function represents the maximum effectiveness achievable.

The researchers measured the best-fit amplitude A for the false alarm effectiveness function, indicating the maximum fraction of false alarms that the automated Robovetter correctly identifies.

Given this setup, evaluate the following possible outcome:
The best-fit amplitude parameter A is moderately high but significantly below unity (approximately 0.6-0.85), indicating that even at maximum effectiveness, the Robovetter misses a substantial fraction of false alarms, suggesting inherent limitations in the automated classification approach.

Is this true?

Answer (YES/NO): NO